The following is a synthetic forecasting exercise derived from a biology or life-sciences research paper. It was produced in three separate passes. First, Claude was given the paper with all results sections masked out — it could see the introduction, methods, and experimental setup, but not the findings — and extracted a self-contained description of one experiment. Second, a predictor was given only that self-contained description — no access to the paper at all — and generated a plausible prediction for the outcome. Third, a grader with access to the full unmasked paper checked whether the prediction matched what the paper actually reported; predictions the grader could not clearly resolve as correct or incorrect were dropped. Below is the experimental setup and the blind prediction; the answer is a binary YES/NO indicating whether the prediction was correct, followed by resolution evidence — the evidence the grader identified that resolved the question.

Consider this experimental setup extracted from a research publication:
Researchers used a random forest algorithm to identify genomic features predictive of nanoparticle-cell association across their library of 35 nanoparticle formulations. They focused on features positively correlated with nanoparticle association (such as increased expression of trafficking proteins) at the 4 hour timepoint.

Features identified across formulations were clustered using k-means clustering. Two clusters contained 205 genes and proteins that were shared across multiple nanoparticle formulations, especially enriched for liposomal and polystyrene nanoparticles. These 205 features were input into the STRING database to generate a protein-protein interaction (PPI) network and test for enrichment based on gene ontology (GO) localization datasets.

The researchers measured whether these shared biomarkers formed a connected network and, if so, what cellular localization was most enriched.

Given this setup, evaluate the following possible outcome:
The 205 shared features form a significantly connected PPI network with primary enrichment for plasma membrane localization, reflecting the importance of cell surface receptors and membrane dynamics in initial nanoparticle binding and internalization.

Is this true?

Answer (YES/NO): YES